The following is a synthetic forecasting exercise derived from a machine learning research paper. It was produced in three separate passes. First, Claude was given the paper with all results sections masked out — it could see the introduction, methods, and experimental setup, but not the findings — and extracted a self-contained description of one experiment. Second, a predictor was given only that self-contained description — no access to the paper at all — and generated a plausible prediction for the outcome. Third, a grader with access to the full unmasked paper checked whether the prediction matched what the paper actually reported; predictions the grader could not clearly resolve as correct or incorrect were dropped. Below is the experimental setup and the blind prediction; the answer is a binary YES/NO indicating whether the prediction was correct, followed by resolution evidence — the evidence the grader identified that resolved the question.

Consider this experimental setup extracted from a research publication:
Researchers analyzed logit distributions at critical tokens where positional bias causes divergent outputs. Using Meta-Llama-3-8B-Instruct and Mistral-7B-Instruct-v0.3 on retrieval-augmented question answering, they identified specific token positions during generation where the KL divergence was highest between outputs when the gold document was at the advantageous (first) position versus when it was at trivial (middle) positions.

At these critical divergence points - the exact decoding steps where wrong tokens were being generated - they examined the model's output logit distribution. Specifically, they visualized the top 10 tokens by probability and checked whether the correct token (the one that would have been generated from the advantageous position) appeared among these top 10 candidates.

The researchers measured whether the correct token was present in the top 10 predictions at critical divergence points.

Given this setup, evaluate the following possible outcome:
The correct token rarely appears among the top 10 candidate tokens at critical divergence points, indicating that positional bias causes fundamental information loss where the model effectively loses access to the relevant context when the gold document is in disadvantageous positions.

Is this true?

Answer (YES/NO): NO